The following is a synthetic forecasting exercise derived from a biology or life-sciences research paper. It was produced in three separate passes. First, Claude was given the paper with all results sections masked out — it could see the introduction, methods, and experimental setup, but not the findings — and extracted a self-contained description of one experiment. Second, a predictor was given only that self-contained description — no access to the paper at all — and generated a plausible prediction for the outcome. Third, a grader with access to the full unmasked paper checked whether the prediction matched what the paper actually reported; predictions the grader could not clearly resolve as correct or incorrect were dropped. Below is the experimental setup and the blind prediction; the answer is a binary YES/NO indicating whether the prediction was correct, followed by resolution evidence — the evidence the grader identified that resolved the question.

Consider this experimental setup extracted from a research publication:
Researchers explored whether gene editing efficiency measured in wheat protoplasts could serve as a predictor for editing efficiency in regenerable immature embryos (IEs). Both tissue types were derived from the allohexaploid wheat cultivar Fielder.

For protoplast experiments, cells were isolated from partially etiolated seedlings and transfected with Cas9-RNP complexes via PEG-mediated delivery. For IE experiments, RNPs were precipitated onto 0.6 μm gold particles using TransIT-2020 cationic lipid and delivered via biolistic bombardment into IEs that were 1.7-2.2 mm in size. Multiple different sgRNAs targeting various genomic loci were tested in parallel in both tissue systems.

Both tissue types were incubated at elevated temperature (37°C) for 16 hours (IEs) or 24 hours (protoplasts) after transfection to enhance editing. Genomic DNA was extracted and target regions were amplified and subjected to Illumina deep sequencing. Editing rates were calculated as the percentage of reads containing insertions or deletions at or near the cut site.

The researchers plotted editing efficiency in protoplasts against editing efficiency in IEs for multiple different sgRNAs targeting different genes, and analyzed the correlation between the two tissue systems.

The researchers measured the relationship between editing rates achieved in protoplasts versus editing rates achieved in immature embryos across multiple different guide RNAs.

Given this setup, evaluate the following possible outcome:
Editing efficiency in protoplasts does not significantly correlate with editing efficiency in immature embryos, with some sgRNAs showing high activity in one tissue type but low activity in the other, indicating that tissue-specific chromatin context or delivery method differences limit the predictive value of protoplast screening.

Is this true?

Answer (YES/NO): NO